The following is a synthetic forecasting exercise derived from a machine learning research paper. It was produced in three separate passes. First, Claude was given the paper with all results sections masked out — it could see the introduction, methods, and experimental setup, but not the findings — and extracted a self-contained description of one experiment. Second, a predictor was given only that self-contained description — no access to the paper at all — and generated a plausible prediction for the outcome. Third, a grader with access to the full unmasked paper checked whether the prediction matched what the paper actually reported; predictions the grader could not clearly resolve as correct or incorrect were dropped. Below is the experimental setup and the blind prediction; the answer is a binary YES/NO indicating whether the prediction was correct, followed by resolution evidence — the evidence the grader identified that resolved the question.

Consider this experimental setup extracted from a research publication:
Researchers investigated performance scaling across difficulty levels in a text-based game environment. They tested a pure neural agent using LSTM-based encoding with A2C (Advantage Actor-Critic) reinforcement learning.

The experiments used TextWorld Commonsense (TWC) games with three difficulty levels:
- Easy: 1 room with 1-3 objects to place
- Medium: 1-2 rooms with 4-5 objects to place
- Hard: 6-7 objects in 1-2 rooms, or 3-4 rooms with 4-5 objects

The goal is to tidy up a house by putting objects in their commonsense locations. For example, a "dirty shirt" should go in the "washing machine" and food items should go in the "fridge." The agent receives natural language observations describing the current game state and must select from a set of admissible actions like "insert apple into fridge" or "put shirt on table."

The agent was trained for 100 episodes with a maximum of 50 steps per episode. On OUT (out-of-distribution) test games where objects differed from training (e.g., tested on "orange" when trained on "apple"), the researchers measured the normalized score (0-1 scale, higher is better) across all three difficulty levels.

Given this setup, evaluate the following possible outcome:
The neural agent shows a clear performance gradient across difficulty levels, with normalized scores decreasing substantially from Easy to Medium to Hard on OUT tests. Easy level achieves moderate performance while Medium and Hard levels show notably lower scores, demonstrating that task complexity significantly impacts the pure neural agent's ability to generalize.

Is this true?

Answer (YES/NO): NO